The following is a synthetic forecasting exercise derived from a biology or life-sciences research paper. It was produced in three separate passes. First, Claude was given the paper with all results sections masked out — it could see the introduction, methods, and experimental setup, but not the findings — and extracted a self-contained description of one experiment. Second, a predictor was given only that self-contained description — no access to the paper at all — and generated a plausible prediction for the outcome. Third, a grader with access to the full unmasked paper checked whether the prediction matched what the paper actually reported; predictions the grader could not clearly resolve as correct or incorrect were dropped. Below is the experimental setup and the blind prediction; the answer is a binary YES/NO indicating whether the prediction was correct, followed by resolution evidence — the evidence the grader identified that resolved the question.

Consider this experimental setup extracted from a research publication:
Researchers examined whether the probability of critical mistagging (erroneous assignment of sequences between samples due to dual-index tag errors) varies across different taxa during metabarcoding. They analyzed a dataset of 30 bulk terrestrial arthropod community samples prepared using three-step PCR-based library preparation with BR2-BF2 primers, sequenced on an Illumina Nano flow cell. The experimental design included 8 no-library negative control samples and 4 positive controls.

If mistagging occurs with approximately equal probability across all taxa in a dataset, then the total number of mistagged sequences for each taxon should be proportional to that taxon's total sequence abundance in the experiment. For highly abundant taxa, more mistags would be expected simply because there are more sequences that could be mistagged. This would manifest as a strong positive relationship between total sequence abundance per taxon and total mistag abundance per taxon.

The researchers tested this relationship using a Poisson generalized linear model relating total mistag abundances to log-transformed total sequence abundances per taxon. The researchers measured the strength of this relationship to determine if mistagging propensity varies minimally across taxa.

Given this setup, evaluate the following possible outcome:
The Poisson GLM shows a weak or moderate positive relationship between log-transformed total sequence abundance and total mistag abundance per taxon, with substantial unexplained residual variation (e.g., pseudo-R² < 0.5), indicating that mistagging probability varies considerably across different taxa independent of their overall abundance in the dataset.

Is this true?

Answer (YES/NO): NO